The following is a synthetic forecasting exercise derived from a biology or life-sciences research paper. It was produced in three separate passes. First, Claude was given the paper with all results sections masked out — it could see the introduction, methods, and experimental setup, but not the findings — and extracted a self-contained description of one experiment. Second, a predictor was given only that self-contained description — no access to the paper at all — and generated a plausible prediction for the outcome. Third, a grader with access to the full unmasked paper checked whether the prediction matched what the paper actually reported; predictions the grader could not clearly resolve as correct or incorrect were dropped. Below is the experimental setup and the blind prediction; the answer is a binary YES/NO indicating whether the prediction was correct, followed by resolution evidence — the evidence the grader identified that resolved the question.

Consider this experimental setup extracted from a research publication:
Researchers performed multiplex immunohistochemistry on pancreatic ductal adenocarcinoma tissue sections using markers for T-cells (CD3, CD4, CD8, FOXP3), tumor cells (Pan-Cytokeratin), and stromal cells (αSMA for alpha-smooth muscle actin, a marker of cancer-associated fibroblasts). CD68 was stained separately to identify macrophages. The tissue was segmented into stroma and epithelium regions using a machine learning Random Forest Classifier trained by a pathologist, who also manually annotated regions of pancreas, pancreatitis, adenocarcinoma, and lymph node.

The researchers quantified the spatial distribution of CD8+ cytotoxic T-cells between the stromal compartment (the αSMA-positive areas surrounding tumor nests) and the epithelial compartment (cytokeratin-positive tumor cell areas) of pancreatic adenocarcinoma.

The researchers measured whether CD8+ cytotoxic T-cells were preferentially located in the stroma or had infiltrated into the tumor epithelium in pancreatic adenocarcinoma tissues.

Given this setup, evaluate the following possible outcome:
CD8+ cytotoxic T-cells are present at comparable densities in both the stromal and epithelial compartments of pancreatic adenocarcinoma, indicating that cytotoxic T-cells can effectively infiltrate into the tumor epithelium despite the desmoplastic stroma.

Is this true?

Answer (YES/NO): YES